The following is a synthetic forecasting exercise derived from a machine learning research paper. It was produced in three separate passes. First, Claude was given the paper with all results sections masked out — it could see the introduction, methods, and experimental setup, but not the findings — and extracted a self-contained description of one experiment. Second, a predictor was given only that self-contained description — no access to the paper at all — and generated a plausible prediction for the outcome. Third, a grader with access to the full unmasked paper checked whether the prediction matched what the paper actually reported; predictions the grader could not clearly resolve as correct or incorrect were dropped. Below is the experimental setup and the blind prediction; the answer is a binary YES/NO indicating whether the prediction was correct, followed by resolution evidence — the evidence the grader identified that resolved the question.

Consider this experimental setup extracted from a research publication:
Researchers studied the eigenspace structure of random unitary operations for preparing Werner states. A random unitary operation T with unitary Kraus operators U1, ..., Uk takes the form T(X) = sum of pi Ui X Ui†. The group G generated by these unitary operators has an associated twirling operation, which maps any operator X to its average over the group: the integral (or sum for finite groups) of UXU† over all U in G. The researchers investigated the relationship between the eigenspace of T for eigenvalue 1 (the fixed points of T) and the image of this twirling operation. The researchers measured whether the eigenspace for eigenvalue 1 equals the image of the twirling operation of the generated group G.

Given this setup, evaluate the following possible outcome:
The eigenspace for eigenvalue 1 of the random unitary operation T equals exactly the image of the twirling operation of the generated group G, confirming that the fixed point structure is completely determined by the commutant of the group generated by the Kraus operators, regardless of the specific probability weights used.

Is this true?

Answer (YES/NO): YES